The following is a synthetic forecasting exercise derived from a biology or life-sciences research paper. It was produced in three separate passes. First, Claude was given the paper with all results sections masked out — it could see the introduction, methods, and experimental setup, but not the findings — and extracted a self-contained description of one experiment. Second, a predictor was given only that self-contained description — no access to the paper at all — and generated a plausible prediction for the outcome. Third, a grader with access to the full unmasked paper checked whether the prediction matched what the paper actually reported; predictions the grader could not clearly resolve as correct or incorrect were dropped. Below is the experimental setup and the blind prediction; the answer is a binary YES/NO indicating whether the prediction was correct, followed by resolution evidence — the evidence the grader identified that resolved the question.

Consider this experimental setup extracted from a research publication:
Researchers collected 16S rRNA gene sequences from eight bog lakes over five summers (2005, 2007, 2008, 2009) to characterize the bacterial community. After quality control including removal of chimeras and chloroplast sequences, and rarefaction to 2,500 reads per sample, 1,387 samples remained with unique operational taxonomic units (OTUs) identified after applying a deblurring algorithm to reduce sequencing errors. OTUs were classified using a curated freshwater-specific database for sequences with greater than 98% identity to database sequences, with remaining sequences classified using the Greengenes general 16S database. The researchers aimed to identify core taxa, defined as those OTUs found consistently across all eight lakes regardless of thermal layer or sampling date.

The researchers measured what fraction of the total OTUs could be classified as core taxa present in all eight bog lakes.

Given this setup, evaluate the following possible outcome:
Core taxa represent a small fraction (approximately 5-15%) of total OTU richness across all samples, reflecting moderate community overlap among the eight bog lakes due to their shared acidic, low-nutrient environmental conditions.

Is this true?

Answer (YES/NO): NO